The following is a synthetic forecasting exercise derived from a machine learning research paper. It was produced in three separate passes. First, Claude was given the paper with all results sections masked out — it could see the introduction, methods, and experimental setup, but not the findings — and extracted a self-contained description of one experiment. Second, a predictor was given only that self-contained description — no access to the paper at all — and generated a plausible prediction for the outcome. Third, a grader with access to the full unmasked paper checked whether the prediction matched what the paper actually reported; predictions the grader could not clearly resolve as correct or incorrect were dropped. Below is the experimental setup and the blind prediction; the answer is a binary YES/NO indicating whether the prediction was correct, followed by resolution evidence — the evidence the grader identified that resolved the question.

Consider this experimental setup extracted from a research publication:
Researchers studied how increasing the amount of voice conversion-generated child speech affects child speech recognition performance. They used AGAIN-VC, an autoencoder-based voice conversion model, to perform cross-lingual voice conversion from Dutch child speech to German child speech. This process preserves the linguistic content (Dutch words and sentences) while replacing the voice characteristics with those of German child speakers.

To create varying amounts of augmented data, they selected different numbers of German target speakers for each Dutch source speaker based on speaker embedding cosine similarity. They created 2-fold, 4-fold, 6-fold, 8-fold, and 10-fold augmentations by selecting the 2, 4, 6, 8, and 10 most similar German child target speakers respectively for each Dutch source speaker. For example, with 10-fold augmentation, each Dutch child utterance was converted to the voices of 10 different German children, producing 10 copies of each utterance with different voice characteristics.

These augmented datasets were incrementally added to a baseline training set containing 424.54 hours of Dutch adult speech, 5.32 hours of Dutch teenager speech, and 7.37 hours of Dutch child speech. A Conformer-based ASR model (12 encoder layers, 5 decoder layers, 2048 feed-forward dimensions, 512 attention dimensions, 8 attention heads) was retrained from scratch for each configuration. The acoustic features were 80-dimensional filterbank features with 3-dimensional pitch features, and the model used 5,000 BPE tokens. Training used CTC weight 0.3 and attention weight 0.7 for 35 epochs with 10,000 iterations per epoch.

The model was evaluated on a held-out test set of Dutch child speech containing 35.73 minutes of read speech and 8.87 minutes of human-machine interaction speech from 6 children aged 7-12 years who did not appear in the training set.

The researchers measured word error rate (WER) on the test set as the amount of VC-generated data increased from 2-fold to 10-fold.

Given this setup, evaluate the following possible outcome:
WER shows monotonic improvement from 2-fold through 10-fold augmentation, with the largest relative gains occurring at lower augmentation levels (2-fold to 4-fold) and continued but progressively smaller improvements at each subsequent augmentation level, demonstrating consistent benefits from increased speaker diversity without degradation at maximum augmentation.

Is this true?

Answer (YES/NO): NO